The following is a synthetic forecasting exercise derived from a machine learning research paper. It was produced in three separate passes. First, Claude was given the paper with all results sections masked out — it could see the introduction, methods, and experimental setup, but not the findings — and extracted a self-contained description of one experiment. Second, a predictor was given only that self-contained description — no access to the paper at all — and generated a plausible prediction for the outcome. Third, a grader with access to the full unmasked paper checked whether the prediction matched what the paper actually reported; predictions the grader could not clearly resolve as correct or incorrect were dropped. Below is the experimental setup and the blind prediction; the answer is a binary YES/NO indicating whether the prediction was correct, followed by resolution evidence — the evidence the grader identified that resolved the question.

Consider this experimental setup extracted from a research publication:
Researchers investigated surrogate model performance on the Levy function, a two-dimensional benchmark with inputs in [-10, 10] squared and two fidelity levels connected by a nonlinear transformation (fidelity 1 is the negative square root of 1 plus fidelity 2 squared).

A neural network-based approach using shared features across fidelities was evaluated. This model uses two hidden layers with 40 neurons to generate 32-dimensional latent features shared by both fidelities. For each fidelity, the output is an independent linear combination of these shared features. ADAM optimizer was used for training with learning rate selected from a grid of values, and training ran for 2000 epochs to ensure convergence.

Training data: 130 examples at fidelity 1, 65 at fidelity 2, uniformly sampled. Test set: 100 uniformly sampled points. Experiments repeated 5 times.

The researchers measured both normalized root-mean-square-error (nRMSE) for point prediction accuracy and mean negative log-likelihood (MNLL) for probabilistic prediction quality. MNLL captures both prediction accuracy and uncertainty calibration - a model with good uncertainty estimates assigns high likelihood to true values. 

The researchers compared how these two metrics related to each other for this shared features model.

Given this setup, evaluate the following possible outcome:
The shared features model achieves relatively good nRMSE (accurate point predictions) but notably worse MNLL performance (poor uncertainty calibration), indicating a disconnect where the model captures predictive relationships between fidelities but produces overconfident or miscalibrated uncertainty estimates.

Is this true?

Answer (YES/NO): NO